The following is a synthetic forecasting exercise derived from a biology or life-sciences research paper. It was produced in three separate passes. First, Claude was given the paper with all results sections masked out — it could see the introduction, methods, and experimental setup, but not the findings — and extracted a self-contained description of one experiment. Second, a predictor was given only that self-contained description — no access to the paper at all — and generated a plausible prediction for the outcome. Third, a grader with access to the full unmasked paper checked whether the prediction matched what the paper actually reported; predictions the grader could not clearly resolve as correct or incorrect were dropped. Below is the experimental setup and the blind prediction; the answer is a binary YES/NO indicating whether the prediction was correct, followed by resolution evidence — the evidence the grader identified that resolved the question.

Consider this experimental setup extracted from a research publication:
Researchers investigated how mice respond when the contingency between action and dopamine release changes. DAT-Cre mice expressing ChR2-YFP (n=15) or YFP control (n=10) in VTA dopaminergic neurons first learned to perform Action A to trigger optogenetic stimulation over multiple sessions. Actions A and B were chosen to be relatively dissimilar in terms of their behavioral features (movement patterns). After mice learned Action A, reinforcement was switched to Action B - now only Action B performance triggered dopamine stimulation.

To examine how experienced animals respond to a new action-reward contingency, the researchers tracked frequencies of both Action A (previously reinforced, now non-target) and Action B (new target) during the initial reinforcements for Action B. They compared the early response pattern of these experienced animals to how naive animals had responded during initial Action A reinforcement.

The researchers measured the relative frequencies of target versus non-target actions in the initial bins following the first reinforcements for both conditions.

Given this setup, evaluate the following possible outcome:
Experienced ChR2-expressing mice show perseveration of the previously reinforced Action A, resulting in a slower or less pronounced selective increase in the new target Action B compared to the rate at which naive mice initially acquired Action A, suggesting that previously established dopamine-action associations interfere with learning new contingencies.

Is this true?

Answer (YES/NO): YES